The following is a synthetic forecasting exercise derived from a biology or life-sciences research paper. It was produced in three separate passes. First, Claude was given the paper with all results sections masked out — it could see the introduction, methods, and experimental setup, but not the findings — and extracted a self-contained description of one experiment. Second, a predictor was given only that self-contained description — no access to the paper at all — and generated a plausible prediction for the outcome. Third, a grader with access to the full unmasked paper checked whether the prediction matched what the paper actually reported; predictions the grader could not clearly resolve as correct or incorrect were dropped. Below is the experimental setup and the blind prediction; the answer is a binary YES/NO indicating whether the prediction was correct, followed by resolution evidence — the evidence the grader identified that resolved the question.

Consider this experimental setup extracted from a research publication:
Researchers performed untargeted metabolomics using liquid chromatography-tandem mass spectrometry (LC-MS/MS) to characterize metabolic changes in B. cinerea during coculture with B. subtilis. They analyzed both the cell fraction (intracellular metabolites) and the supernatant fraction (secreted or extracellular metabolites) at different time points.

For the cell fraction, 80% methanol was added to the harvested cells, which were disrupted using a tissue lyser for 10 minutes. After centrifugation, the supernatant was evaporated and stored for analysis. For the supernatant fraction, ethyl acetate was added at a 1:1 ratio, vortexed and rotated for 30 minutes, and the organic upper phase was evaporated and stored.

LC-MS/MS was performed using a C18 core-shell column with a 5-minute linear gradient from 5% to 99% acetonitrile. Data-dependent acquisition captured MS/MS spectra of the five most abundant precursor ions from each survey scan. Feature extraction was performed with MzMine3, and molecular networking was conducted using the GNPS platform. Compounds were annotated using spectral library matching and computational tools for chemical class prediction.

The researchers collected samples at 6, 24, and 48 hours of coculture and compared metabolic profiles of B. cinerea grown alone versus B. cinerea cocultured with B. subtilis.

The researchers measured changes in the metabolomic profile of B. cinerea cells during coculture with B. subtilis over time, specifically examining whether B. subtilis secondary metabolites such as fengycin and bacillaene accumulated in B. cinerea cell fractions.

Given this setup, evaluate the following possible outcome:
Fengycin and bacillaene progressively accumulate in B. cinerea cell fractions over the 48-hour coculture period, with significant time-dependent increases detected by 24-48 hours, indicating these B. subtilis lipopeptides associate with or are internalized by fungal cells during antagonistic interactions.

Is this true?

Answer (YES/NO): NO